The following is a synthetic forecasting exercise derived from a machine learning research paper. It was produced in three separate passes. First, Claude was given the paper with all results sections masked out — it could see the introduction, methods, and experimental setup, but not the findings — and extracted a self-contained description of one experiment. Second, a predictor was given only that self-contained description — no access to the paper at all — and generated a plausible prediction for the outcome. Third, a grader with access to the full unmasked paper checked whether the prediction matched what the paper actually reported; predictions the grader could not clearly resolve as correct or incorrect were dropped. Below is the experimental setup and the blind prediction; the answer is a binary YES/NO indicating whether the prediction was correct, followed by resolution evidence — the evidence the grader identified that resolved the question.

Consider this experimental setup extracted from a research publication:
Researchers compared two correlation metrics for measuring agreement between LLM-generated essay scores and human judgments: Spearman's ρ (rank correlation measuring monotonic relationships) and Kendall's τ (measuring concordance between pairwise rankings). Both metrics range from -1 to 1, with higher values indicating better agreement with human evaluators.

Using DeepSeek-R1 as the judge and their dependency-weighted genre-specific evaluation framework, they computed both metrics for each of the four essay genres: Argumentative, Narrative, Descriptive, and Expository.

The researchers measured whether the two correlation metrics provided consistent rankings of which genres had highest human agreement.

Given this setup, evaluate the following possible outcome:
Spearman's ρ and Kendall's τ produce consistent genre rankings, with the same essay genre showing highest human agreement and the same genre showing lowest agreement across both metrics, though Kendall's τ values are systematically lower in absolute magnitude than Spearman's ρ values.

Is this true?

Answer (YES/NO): NO